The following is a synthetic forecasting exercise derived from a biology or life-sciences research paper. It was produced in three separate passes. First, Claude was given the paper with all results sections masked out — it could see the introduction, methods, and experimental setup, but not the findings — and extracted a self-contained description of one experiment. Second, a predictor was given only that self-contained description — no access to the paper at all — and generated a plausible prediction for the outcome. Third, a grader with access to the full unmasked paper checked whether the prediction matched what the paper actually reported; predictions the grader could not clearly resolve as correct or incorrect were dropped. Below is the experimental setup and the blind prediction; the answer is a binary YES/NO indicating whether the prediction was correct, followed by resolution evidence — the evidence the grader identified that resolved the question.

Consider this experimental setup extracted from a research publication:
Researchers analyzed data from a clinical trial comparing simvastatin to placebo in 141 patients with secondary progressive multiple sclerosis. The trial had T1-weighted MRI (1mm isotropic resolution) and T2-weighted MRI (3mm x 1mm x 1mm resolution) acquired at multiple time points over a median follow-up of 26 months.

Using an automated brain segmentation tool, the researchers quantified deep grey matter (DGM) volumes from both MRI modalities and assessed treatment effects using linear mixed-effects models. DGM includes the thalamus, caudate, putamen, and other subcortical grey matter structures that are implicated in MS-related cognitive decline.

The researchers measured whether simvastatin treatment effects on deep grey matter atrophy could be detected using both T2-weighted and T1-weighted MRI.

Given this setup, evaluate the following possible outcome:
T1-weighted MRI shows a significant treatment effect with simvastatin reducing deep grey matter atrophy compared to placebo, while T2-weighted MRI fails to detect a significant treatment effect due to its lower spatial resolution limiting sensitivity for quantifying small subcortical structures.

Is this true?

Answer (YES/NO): NO